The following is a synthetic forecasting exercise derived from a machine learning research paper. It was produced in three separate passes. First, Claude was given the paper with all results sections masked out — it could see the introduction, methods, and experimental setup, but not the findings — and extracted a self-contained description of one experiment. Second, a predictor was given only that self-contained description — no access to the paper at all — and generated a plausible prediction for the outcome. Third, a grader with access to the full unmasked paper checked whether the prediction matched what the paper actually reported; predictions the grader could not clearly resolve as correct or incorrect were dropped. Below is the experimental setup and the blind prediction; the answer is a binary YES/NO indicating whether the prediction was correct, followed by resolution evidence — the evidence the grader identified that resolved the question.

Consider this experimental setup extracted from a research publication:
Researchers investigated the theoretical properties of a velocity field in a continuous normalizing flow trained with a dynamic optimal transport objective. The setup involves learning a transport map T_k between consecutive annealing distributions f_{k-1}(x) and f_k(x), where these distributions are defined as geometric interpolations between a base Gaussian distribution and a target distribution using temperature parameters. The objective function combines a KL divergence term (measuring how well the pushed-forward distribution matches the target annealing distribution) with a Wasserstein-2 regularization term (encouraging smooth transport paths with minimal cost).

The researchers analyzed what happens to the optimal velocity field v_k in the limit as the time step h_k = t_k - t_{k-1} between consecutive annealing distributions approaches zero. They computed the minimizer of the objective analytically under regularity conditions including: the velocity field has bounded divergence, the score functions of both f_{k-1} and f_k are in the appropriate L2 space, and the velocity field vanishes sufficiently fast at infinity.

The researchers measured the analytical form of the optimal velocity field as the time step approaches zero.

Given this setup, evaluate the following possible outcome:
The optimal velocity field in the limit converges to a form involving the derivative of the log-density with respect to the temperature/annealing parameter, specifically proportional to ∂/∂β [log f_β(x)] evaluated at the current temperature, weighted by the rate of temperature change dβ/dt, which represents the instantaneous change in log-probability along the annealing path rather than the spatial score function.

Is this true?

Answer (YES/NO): NO